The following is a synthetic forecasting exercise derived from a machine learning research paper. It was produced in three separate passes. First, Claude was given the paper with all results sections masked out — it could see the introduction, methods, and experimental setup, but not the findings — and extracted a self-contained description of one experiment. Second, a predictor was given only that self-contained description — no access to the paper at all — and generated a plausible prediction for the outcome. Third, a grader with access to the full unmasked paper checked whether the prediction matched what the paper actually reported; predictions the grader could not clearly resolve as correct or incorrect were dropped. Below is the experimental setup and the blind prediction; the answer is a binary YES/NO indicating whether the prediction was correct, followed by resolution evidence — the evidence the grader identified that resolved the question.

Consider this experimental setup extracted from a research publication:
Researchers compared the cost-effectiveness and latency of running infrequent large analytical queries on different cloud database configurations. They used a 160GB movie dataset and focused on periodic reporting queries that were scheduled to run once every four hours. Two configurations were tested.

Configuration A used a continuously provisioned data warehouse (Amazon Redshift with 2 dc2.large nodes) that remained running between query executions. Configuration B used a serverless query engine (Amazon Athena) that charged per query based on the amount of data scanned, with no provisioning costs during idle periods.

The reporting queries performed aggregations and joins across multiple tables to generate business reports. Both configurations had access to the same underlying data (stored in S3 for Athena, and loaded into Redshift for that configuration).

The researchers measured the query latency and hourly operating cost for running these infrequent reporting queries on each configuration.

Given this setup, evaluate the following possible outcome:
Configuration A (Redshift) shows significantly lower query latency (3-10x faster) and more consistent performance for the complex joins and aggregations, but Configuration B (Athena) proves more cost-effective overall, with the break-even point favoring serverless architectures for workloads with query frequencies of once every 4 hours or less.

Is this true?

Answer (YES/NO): NO